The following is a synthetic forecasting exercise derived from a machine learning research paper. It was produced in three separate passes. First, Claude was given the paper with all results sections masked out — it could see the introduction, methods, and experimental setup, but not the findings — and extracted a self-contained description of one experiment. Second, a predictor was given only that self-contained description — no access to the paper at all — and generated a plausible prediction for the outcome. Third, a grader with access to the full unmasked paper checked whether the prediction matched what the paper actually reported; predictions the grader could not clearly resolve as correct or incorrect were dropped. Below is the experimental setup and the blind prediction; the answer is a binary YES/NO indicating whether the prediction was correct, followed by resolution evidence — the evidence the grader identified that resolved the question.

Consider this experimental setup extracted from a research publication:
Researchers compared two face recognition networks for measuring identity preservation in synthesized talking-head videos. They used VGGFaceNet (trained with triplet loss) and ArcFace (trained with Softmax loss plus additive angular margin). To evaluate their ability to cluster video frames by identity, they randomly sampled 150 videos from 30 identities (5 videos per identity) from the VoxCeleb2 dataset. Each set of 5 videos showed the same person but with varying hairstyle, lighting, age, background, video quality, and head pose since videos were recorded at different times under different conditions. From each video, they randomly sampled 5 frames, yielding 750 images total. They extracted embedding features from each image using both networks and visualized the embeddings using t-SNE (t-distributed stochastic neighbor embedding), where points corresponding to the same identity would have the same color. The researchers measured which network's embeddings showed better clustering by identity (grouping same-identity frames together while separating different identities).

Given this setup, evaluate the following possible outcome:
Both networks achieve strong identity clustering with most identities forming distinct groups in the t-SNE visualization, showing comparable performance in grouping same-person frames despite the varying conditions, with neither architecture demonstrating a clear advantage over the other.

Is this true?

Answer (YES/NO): NO